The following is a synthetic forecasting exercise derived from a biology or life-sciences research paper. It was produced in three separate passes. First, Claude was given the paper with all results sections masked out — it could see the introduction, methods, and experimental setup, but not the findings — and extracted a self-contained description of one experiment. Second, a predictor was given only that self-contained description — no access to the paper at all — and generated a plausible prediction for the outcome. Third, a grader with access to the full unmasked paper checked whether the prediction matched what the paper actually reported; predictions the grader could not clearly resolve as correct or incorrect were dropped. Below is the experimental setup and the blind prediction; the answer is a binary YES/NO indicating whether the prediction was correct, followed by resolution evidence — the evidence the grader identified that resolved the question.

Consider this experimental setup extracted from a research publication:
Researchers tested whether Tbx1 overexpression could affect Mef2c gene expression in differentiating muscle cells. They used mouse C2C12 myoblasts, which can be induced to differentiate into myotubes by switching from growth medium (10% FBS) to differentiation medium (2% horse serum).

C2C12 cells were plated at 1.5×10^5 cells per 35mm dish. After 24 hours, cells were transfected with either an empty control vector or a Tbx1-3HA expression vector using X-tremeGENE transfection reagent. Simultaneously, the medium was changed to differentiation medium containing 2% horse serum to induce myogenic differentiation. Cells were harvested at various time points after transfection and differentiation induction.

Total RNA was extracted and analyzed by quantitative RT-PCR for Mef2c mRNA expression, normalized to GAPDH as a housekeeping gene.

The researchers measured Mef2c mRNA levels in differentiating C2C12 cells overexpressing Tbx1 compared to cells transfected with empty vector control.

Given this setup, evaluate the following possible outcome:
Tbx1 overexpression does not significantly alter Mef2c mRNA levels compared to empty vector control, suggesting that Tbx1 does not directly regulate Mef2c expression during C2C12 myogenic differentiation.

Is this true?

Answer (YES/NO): NO